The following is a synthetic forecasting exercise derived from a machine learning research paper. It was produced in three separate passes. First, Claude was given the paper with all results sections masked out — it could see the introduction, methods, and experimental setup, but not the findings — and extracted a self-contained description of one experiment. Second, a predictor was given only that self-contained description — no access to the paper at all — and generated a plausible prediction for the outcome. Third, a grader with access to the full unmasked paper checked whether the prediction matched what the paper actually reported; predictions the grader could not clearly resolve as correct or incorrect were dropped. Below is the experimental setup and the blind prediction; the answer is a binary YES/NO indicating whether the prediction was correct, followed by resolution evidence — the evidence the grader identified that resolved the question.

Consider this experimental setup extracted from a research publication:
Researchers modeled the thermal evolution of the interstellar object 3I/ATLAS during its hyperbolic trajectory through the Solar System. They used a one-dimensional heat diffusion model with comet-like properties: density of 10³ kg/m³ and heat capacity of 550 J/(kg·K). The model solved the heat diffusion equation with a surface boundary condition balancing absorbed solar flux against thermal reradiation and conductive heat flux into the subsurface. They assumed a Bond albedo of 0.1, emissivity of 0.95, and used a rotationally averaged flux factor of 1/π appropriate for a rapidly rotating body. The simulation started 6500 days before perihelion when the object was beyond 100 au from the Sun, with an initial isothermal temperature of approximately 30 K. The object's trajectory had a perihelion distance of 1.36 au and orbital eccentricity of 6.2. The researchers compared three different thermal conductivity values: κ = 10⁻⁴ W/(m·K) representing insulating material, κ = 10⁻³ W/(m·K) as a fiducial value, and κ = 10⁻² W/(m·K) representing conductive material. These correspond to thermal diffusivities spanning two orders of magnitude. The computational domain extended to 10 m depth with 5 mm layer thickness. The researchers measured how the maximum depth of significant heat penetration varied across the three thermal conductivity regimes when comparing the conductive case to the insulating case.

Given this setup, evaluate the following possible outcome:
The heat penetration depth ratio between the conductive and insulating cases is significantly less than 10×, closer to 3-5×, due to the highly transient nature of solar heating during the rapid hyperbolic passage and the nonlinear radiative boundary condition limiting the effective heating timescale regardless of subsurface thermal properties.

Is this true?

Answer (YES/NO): NO